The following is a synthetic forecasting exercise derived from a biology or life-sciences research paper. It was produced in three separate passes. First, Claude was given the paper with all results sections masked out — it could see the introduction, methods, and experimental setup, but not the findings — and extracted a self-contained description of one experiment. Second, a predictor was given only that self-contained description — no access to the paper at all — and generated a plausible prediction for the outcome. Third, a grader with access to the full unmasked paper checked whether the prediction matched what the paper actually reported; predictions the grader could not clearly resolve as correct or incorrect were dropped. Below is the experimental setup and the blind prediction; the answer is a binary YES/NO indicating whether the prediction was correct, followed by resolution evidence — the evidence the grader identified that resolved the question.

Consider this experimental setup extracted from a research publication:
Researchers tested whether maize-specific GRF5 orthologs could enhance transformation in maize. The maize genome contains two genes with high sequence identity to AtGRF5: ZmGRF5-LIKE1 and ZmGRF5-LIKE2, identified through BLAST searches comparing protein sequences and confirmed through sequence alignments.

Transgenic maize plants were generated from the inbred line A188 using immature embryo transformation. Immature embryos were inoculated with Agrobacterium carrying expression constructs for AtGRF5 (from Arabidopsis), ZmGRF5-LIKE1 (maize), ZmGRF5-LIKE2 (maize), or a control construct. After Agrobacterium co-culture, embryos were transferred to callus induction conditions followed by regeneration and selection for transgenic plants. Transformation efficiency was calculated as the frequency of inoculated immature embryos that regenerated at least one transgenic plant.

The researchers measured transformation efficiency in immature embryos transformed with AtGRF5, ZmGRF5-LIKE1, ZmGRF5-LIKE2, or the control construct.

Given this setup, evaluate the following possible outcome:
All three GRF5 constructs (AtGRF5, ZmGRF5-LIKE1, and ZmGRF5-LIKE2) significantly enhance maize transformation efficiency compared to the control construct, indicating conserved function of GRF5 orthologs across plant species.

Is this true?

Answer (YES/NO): NO